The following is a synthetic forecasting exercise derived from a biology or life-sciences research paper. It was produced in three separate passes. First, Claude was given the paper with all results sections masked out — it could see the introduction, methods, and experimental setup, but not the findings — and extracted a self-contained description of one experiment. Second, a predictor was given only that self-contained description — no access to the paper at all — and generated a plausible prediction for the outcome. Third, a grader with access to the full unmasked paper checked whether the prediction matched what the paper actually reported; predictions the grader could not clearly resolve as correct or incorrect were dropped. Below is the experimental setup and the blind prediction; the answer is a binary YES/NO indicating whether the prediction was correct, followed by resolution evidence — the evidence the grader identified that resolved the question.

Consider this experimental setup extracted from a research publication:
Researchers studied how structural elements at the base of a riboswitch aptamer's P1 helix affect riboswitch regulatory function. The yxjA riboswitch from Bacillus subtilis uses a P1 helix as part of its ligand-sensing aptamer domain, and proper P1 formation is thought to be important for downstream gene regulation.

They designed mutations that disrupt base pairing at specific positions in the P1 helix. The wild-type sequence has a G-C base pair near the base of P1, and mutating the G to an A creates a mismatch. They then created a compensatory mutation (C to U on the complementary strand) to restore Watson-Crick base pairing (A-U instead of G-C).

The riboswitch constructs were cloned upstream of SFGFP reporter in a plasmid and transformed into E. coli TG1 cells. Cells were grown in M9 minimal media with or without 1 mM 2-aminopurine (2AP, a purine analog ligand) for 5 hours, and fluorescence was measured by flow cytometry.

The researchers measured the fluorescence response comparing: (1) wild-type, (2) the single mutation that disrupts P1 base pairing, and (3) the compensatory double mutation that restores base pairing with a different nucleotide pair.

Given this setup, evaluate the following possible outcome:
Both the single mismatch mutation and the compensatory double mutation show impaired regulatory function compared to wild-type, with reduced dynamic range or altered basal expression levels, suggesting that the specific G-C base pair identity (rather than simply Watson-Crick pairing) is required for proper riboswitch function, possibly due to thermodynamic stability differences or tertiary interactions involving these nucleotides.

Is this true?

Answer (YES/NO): NO